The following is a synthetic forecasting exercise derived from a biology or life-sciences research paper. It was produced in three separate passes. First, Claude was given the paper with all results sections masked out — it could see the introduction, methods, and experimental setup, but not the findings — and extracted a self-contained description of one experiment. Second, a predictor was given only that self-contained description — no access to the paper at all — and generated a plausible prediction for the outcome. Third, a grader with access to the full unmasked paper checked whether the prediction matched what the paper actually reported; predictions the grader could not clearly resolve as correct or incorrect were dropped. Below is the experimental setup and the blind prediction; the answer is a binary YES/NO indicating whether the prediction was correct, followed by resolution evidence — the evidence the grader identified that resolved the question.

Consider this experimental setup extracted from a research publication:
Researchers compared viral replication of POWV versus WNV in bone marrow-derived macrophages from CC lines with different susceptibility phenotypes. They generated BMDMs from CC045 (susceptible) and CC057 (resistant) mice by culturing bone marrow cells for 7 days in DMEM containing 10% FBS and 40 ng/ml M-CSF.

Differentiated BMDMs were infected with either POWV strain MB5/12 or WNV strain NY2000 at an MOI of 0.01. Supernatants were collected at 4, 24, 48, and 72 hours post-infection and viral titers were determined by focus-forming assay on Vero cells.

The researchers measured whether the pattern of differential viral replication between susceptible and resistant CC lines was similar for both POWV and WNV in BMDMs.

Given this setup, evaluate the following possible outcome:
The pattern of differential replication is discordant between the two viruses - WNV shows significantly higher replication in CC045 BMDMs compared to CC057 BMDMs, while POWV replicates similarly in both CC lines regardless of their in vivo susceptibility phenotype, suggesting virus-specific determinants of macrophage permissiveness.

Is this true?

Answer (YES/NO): NO